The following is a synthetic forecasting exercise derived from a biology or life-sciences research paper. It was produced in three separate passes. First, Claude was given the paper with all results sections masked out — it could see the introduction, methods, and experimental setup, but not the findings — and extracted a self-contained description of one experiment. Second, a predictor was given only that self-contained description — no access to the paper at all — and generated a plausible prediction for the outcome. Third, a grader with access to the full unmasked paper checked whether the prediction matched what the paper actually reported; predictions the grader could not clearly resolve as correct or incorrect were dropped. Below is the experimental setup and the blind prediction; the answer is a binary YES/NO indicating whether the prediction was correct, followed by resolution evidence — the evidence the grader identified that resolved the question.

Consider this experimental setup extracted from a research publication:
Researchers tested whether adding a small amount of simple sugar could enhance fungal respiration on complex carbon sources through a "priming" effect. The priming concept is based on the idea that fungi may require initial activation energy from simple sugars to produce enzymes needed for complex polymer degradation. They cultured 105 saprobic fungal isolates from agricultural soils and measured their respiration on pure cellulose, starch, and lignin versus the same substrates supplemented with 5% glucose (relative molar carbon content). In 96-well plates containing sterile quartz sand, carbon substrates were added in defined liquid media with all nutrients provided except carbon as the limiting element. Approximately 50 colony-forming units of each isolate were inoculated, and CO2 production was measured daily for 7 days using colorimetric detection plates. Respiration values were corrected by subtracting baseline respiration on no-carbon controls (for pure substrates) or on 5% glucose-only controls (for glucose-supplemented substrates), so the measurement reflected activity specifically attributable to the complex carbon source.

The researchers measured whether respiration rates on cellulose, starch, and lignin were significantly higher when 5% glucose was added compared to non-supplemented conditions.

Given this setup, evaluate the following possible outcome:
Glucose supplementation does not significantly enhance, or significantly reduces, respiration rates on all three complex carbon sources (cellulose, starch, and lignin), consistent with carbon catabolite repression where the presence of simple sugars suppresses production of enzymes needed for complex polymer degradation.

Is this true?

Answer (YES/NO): NO